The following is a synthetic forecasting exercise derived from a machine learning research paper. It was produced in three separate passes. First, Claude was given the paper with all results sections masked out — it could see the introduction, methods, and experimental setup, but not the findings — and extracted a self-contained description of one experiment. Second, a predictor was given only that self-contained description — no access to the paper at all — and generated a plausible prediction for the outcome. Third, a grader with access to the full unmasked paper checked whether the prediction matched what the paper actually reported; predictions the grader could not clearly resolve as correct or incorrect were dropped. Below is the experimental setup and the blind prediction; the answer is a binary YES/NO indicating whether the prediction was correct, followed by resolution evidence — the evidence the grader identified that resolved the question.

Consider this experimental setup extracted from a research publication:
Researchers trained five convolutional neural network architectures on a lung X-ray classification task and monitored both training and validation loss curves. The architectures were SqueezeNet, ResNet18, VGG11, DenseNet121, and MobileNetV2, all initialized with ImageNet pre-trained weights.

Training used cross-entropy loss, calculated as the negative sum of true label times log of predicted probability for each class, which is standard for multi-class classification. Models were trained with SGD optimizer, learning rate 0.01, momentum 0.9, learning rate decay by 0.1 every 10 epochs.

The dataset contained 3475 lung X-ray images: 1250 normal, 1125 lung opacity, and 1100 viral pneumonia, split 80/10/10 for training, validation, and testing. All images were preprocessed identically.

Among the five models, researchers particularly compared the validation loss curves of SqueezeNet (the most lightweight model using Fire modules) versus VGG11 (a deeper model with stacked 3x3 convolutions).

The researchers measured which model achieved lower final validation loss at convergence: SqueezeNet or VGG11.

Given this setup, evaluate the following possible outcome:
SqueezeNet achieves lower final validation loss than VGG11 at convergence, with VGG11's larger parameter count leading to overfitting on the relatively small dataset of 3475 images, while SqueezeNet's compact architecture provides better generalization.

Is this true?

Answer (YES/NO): NO